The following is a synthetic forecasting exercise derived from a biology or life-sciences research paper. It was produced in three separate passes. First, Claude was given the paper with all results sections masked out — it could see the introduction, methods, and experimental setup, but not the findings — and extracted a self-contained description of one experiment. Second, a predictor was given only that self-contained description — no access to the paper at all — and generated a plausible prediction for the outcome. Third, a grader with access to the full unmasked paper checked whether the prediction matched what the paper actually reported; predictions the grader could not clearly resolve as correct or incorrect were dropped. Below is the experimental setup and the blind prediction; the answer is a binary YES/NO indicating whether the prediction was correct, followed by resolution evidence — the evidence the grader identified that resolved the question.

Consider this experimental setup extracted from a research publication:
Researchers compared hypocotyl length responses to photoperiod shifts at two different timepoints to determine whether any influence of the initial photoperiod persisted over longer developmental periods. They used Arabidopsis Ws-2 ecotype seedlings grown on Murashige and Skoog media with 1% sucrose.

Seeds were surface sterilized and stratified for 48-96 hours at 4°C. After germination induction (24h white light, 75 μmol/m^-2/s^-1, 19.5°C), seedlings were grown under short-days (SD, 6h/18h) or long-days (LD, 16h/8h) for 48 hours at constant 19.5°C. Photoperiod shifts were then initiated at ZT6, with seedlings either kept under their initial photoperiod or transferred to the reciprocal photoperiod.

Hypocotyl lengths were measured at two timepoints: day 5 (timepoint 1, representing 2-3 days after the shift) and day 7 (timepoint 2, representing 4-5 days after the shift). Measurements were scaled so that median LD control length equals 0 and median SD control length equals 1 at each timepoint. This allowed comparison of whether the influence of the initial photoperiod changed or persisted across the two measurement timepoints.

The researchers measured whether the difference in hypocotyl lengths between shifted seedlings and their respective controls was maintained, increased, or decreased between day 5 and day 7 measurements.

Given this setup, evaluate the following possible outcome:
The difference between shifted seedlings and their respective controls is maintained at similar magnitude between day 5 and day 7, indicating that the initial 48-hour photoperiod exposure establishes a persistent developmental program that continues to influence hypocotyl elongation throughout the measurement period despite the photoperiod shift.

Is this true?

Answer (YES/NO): NO